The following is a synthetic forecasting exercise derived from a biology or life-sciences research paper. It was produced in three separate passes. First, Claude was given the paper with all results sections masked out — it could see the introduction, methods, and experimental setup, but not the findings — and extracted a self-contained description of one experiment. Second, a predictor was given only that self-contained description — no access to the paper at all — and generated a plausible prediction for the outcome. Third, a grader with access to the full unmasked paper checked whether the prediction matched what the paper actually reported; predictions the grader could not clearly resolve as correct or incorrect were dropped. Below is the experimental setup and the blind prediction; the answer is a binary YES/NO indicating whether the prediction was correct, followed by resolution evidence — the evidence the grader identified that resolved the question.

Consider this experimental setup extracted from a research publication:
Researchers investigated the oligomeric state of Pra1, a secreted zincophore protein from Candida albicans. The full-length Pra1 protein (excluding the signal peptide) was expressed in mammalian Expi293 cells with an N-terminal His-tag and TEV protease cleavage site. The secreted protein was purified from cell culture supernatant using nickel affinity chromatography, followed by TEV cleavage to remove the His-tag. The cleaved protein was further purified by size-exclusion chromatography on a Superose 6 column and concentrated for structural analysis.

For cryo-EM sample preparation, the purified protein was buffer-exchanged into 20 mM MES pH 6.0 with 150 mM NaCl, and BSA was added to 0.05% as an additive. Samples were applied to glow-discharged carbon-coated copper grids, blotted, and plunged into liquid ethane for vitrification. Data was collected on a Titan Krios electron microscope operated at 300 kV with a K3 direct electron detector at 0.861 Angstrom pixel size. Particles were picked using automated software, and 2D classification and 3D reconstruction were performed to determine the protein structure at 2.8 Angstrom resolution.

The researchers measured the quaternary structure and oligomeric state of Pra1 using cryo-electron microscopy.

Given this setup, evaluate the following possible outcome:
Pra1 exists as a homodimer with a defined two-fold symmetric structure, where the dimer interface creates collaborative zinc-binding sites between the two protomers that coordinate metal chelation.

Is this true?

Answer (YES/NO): NO